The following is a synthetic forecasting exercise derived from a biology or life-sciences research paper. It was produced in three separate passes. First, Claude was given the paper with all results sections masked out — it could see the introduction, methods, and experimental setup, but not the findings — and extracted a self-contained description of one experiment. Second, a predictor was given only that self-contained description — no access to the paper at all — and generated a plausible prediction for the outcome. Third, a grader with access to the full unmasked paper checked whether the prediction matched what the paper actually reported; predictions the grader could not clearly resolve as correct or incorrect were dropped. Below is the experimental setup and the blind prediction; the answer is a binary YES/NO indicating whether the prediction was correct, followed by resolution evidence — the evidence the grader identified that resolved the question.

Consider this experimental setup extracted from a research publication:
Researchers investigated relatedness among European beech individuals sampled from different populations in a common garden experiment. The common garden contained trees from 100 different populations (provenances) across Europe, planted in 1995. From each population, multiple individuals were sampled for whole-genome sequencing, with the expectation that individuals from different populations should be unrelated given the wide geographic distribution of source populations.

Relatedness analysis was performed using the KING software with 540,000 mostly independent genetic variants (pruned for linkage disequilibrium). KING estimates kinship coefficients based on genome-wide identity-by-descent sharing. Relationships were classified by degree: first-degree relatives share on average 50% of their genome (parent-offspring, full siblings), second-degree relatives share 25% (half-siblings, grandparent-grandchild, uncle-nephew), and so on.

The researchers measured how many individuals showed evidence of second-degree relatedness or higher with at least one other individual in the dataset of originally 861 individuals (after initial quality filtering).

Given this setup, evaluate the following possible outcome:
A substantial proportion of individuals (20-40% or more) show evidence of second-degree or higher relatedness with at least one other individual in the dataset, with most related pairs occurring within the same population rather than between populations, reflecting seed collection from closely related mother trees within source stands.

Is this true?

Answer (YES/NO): YES